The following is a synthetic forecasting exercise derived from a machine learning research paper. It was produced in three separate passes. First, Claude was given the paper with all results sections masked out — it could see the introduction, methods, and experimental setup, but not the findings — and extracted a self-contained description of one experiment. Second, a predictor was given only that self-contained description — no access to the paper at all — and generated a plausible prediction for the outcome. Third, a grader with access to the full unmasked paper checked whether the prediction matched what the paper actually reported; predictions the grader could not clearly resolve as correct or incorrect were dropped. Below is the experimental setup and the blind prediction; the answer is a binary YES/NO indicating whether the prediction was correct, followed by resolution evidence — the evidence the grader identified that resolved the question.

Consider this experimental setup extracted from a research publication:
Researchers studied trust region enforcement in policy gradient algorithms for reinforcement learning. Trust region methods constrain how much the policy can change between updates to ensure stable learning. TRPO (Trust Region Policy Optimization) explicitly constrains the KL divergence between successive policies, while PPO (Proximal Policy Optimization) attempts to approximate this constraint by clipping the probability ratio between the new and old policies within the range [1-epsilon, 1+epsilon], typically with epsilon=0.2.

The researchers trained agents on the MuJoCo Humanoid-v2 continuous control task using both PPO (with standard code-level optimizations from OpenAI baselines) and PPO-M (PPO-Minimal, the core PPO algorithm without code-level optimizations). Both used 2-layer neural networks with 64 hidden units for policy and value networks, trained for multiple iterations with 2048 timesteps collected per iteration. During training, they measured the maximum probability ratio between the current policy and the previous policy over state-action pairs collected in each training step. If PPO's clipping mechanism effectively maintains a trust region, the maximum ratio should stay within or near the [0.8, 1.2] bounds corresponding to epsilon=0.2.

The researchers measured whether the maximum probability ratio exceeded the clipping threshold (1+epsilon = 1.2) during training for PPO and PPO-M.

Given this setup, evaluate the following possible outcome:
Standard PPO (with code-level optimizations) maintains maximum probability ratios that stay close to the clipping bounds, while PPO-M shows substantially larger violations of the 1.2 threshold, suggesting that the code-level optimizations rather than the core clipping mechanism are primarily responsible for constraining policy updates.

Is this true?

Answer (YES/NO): NO